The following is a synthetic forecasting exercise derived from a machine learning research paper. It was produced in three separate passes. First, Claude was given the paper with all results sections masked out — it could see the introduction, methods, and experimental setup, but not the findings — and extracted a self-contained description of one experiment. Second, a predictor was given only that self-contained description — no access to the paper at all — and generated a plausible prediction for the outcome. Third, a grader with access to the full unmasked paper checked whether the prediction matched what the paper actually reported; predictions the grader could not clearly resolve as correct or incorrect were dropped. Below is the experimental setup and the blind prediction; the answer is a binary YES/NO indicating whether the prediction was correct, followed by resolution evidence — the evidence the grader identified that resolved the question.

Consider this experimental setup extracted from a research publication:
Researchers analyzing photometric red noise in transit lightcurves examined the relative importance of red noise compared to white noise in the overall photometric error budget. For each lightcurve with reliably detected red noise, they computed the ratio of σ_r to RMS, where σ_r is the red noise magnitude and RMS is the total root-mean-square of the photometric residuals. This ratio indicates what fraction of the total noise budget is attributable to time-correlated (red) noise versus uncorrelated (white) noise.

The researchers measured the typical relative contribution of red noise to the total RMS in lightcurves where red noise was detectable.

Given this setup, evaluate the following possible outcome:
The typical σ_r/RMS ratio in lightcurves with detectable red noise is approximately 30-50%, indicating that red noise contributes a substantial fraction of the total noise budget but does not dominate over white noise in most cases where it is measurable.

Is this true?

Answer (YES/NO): YES